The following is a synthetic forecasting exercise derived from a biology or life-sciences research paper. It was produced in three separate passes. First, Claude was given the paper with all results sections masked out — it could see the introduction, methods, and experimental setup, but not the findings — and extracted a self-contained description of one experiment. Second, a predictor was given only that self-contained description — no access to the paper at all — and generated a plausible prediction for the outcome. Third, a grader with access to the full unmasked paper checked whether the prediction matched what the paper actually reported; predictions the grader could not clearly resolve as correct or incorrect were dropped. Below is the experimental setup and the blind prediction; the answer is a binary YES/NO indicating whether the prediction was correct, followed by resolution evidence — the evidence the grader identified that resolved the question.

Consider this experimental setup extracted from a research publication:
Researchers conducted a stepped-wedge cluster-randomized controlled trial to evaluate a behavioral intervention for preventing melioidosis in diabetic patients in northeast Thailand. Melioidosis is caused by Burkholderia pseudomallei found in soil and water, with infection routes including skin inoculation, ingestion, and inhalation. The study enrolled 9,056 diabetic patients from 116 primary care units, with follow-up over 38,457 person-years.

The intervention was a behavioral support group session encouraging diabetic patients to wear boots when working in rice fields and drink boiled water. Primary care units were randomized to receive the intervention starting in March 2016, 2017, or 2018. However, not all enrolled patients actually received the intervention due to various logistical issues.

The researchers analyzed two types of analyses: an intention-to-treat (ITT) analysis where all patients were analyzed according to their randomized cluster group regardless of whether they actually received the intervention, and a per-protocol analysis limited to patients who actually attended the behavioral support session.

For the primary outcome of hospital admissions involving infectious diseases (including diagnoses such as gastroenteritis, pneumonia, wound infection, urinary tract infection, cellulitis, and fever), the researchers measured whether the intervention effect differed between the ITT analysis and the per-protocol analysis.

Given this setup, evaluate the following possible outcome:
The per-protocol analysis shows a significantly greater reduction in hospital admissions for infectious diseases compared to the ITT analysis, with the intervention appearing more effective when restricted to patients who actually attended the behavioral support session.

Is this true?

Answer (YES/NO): YES